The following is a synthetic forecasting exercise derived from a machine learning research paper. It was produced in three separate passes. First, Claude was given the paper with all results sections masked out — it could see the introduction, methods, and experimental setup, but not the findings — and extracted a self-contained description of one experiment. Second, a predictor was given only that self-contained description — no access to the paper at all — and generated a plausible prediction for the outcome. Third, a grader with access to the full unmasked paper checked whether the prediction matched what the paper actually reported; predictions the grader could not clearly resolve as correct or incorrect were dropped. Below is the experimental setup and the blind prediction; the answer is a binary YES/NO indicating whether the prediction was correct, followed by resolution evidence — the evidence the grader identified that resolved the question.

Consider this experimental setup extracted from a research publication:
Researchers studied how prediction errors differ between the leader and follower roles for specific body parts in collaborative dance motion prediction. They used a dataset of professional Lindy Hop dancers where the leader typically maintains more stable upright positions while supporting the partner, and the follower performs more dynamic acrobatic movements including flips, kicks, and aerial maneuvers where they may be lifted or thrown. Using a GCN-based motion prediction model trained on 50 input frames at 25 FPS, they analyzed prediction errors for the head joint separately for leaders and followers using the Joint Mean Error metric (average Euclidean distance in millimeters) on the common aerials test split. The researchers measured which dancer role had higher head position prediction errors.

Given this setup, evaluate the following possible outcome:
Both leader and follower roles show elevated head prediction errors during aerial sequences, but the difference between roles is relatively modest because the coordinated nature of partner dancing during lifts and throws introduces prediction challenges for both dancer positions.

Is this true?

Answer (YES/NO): NO